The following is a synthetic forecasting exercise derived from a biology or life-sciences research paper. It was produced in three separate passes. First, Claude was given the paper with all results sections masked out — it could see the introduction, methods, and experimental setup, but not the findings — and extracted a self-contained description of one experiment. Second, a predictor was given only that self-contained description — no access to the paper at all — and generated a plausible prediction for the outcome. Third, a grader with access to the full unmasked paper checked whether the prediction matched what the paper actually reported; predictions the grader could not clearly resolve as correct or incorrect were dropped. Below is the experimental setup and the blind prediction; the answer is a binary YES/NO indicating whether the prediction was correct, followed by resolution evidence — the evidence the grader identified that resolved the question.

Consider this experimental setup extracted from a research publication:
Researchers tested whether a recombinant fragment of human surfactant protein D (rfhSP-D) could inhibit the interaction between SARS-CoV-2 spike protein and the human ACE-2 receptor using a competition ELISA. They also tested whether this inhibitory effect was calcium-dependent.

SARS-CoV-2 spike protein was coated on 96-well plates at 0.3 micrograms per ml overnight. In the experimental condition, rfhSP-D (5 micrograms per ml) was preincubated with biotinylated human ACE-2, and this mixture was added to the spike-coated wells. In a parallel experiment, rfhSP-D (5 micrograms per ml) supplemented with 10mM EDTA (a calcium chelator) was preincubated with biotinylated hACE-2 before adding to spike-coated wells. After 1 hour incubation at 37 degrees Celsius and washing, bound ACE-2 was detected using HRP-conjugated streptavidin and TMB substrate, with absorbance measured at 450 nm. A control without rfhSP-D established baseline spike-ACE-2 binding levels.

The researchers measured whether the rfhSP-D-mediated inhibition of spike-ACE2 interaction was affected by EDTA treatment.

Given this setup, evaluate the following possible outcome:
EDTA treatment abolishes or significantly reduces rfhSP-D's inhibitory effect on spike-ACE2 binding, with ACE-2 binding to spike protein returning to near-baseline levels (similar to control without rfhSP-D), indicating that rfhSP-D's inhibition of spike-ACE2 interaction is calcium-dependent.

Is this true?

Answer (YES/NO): NO